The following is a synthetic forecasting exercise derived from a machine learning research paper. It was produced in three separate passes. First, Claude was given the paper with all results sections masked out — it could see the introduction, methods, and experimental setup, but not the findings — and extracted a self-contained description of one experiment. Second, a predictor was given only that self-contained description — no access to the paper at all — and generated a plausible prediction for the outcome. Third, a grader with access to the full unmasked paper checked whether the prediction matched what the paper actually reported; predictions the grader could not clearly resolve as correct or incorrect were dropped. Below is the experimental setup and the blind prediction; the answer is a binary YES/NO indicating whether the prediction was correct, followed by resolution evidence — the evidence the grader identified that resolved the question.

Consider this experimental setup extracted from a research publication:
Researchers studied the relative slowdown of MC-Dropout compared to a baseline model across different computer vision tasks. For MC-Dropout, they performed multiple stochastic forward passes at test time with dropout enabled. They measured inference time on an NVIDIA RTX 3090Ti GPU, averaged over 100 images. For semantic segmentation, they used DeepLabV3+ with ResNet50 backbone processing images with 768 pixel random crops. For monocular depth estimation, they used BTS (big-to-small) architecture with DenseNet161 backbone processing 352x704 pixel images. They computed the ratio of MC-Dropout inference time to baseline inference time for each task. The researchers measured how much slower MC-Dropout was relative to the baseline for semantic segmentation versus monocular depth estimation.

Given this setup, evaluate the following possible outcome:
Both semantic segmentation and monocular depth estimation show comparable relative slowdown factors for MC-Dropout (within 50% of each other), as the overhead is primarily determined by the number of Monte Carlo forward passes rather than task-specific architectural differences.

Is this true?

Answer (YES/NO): NO